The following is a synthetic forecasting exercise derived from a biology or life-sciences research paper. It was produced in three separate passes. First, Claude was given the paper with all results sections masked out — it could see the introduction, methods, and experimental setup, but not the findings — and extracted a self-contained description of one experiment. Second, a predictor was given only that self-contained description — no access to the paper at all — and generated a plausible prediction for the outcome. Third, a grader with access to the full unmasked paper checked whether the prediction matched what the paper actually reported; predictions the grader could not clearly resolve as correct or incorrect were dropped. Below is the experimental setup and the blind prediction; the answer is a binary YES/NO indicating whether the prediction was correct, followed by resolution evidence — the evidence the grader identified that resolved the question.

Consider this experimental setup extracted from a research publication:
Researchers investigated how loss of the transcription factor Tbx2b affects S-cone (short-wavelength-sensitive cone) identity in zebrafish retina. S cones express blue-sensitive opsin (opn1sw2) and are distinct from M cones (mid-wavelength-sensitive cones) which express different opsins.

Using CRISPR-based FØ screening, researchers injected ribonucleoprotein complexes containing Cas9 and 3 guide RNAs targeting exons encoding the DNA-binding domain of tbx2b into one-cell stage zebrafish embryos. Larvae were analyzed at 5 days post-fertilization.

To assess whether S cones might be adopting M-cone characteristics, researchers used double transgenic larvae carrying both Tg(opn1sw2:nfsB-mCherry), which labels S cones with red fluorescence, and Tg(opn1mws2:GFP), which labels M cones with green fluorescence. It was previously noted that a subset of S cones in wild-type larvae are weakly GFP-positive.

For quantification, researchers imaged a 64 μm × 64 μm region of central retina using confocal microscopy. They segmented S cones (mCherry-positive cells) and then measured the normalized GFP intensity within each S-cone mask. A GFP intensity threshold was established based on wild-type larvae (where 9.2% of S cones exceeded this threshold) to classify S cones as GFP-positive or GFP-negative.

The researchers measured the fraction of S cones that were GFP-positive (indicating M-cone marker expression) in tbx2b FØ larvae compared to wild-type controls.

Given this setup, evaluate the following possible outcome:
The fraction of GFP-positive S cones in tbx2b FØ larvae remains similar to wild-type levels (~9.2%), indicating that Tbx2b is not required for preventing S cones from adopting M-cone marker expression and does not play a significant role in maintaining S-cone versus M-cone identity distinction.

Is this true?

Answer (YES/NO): NO